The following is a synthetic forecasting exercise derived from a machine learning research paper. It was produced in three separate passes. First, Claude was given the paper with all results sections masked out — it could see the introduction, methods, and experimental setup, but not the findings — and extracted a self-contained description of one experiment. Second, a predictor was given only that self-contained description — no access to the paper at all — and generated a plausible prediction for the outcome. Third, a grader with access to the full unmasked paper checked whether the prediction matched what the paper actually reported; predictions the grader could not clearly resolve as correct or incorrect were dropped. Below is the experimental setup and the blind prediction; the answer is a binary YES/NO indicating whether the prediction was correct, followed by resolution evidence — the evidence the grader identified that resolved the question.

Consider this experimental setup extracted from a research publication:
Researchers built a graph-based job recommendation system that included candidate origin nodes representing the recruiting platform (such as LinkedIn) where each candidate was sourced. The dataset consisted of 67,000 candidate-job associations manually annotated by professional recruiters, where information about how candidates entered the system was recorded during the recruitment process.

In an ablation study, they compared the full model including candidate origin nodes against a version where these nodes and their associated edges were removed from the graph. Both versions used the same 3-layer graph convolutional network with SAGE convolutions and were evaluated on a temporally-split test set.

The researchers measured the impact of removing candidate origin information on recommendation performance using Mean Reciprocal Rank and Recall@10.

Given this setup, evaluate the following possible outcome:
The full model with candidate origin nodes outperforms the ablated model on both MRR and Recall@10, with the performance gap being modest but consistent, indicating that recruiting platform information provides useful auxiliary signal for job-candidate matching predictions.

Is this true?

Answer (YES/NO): NO